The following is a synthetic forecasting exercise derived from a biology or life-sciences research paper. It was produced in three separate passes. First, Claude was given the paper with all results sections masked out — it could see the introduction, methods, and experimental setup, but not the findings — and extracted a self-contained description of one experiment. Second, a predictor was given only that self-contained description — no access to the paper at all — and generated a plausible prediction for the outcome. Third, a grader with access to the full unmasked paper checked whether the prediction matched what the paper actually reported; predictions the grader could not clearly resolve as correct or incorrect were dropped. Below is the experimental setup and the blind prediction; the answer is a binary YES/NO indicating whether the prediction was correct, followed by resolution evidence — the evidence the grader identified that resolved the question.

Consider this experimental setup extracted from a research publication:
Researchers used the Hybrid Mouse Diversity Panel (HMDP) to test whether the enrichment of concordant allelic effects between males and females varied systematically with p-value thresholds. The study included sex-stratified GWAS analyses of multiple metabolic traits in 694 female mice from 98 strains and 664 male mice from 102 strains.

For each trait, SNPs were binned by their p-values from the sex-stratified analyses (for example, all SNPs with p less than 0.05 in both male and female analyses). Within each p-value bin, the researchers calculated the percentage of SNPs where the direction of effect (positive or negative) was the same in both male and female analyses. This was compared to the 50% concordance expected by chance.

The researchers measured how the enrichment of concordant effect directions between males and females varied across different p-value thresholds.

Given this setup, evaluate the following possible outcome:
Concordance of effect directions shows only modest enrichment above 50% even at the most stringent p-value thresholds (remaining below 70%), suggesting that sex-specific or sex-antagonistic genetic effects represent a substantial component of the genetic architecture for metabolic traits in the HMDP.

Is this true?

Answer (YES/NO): NO